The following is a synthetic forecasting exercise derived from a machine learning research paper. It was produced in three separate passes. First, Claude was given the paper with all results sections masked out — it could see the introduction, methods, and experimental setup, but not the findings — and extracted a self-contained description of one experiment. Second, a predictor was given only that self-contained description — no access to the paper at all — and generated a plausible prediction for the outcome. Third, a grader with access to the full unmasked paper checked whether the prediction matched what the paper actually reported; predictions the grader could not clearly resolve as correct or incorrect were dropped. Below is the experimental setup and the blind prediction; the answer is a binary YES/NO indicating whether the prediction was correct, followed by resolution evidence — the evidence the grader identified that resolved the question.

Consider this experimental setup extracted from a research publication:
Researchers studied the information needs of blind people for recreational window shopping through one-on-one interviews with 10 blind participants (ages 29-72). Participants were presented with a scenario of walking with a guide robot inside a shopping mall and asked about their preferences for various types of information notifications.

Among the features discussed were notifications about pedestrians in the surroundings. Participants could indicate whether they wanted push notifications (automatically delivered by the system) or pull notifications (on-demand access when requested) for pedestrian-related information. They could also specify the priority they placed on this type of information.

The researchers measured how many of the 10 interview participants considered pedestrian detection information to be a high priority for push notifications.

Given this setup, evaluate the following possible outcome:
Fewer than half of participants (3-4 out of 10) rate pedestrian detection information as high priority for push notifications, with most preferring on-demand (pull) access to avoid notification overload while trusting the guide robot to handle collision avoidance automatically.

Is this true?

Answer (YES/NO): NO